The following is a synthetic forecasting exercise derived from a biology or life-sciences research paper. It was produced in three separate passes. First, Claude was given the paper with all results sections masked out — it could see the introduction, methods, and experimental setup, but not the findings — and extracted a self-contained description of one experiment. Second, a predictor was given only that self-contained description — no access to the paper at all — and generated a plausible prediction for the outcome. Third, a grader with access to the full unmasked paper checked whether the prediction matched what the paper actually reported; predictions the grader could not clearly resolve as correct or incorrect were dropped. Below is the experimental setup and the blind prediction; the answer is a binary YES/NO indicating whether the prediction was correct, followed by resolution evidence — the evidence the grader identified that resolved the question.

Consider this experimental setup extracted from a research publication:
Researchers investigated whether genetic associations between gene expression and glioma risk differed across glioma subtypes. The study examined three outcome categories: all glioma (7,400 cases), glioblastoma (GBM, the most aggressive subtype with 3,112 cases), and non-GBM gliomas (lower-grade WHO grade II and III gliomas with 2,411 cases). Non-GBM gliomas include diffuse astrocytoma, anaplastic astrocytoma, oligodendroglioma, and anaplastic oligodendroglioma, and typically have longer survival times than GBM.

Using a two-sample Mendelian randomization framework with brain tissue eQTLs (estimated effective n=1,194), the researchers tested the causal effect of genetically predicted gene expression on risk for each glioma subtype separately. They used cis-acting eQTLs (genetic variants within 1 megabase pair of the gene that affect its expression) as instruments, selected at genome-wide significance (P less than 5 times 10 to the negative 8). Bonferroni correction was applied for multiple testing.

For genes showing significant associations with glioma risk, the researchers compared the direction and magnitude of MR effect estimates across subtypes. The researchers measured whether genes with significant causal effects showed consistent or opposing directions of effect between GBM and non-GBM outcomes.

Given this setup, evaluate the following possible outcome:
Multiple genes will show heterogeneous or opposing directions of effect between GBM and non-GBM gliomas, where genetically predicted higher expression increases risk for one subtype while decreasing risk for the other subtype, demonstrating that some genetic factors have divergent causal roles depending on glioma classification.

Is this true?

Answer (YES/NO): NO